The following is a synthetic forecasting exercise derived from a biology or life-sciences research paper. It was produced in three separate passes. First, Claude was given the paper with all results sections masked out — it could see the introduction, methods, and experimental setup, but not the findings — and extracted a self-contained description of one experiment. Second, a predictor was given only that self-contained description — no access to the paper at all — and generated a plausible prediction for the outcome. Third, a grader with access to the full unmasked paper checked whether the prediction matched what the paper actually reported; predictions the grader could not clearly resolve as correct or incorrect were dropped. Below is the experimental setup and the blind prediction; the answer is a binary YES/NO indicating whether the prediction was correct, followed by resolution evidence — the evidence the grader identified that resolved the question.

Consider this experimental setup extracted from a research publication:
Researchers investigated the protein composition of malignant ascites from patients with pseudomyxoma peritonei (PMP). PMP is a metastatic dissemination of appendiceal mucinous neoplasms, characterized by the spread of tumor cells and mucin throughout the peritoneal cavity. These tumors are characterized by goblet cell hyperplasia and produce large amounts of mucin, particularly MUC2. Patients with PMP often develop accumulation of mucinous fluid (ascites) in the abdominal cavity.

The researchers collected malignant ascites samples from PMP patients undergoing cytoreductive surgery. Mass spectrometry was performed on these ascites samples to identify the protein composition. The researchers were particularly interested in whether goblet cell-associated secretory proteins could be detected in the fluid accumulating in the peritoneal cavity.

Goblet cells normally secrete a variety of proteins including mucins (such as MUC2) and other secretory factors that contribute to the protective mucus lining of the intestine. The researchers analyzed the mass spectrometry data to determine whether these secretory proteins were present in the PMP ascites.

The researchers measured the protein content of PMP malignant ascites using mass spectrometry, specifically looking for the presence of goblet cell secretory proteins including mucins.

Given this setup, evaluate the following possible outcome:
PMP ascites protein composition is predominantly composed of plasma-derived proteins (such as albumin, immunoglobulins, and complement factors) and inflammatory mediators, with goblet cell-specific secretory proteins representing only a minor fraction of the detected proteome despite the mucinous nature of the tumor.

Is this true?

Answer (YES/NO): NO